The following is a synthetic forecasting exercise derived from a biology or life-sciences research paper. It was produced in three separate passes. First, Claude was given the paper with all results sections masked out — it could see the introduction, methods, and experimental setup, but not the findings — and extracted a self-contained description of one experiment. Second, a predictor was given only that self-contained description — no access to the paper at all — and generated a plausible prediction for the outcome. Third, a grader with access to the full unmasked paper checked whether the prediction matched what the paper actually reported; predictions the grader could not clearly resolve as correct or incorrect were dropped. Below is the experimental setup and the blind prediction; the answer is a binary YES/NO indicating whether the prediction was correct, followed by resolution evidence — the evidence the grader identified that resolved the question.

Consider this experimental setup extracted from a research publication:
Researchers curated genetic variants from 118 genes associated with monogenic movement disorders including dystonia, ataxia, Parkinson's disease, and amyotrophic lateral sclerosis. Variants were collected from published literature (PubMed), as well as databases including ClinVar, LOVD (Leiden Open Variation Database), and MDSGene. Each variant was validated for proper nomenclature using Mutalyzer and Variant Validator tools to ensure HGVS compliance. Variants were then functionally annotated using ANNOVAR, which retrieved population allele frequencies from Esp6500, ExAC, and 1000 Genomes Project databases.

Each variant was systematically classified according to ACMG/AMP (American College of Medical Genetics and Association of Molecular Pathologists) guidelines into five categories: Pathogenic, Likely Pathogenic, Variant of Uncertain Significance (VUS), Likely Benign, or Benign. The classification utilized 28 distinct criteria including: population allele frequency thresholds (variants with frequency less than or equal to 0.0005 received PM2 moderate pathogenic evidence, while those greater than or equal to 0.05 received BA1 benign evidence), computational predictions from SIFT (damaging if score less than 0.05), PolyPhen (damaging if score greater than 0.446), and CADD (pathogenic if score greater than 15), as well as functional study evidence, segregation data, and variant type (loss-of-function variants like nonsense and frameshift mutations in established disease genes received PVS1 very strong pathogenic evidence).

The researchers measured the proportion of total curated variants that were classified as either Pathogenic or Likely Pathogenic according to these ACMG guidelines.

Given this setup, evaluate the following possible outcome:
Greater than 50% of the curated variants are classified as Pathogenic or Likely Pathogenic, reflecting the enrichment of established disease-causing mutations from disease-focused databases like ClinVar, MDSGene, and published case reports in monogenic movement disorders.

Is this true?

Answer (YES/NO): NO